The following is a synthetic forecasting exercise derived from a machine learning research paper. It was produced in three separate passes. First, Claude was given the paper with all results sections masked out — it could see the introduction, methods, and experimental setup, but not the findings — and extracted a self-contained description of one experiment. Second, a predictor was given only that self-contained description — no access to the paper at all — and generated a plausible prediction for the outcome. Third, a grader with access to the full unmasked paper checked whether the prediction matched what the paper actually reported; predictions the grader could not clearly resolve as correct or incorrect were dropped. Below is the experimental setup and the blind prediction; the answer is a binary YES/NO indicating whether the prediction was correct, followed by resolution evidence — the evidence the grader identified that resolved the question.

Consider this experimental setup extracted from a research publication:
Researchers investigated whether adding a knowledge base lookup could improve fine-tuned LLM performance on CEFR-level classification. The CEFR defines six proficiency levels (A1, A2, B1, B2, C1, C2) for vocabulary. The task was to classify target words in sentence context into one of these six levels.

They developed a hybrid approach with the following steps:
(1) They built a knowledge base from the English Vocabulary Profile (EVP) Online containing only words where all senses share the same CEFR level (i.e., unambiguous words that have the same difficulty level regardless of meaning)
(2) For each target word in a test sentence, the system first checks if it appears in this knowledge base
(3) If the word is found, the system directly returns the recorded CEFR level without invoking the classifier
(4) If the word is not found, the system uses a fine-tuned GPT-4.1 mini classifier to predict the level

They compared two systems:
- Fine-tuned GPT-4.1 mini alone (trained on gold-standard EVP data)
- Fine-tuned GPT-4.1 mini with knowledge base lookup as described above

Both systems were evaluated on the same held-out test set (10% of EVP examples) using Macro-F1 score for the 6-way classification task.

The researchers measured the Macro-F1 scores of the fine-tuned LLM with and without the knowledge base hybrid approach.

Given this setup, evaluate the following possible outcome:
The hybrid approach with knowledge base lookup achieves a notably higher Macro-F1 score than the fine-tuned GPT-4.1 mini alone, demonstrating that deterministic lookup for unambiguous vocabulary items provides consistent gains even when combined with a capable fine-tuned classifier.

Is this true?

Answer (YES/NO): YES